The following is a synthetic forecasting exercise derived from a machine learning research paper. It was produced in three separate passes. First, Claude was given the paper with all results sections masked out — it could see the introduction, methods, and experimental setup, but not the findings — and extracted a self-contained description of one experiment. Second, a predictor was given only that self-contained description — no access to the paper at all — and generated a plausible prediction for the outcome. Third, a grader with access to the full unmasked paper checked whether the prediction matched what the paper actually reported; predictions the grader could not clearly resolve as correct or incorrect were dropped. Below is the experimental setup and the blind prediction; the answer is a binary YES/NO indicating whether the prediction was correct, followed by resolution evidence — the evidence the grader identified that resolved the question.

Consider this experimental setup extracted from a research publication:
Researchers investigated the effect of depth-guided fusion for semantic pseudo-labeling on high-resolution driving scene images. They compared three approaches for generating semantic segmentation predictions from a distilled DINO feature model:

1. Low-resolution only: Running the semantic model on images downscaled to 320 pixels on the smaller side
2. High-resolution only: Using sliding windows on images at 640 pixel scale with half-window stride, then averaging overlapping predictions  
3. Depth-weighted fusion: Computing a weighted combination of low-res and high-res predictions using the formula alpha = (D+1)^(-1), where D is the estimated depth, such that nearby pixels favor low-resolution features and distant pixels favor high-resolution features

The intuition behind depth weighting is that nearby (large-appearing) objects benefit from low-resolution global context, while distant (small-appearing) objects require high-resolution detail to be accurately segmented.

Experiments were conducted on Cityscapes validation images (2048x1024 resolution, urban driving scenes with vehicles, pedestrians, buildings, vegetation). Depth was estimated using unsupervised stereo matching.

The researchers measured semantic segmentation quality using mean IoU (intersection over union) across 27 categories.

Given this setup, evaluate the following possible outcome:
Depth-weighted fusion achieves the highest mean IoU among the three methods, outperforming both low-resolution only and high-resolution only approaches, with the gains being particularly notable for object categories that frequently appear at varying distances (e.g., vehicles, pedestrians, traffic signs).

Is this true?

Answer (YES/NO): NO